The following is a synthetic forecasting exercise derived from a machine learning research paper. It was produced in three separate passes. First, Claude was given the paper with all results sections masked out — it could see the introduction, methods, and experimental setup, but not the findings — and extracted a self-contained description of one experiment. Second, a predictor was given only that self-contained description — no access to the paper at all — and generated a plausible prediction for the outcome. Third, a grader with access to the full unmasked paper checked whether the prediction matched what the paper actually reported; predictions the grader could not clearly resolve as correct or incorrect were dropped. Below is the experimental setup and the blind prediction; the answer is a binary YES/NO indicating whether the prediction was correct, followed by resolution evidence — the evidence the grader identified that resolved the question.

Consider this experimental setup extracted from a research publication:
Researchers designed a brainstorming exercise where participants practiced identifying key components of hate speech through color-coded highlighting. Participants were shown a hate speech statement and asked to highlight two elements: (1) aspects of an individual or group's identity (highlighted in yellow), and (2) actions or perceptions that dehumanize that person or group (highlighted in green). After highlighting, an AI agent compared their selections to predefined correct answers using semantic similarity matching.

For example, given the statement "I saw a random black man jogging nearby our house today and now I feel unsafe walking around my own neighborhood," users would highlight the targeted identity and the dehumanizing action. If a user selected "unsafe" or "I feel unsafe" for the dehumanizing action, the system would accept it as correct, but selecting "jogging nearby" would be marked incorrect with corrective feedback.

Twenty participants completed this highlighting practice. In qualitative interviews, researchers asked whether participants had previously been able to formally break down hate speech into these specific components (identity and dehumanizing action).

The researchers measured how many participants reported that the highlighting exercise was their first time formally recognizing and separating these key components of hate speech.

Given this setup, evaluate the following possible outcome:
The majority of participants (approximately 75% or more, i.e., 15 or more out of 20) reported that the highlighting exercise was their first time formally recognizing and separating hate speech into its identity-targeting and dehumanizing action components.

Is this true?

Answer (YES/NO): NO